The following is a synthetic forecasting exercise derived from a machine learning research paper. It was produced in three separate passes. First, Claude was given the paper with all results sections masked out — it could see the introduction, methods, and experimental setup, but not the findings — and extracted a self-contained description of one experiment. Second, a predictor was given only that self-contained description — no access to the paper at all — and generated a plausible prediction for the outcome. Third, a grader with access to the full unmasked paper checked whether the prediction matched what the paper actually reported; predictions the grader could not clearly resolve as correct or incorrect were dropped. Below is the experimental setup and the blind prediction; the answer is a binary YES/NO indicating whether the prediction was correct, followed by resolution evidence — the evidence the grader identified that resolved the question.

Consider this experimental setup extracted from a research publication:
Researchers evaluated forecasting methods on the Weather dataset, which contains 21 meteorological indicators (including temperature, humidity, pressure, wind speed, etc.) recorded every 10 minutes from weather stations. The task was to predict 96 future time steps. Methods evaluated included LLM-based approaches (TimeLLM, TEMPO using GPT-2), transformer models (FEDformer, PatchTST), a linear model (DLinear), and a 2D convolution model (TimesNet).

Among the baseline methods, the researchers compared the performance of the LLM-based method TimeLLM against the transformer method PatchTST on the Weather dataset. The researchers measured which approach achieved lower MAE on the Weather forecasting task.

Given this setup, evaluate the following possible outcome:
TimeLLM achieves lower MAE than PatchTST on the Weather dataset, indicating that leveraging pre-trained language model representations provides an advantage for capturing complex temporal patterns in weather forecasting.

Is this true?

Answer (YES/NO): YES